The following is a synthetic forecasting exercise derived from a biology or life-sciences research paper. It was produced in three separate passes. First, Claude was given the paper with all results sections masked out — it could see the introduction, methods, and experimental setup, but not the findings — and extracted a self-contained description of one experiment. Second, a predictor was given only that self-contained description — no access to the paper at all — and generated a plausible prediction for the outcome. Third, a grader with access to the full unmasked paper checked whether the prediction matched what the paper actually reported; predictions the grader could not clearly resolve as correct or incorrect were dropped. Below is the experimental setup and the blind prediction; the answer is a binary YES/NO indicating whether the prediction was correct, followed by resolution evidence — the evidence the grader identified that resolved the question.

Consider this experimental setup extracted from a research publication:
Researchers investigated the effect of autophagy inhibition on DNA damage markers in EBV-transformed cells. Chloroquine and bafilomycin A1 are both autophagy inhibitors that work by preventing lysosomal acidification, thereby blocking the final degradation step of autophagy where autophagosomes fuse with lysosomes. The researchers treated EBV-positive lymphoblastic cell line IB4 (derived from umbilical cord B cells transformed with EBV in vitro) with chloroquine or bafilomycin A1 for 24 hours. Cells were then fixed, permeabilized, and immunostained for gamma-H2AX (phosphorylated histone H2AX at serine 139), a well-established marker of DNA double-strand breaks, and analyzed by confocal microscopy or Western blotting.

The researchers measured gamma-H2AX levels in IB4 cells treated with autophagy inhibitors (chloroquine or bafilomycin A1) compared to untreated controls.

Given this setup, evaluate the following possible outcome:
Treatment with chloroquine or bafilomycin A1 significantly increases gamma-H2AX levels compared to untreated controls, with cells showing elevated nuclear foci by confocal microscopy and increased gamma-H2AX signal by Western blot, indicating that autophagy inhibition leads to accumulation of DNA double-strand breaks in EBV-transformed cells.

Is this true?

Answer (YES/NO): YES